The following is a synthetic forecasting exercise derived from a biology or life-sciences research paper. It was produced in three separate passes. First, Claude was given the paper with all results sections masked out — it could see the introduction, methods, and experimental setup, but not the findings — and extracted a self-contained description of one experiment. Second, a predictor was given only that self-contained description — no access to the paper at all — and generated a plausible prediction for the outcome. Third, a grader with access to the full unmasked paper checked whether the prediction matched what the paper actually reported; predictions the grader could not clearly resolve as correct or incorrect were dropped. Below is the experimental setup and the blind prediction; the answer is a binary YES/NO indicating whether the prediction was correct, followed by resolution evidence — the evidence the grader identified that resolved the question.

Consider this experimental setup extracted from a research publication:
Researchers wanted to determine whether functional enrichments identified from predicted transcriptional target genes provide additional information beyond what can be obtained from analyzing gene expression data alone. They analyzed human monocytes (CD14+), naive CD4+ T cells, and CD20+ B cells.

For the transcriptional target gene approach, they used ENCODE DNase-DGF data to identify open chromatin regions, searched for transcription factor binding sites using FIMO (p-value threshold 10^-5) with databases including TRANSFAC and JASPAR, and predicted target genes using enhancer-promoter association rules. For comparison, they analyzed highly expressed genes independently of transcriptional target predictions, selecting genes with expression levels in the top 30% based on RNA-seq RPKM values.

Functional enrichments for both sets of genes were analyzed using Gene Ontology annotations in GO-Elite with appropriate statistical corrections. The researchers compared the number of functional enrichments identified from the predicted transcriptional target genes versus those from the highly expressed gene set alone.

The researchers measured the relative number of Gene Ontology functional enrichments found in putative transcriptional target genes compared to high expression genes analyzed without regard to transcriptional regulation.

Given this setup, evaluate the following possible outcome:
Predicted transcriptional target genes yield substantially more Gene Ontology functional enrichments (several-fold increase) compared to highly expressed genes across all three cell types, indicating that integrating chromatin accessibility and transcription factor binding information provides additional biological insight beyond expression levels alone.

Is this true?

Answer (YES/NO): YES